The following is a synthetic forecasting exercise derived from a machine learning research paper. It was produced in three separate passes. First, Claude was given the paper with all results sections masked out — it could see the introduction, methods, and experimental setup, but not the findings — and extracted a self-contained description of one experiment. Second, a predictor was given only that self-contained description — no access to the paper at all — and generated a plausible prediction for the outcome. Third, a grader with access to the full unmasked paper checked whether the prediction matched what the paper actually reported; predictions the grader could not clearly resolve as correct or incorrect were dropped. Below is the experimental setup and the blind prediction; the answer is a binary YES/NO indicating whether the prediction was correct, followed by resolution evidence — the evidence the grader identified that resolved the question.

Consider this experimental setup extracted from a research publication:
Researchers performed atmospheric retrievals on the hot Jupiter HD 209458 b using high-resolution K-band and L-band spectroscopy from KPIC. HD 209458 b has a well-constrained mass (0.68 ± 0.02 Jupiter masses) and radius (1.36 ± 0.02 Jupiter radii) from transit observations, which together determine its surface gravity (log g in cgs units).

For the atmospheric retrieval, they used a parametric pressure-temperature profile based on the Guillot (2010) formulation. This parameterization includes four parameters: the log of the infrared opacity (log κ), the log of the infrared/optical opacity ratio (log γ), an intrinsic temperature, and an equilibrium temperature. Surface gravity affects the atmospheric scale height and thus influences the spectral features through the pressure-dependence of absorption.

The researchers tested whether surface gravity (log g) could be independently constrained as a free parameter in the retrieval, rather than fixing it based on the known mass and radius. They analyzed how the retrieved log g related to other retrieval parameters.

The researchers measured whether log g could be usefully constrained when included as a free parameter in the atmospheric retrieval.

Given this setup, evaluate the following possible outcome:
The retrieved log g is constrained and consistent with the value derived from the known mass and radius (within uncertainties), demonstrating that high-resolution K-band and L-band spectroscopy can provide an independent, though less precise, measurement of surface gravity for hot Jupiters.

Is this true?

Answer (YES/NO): NO